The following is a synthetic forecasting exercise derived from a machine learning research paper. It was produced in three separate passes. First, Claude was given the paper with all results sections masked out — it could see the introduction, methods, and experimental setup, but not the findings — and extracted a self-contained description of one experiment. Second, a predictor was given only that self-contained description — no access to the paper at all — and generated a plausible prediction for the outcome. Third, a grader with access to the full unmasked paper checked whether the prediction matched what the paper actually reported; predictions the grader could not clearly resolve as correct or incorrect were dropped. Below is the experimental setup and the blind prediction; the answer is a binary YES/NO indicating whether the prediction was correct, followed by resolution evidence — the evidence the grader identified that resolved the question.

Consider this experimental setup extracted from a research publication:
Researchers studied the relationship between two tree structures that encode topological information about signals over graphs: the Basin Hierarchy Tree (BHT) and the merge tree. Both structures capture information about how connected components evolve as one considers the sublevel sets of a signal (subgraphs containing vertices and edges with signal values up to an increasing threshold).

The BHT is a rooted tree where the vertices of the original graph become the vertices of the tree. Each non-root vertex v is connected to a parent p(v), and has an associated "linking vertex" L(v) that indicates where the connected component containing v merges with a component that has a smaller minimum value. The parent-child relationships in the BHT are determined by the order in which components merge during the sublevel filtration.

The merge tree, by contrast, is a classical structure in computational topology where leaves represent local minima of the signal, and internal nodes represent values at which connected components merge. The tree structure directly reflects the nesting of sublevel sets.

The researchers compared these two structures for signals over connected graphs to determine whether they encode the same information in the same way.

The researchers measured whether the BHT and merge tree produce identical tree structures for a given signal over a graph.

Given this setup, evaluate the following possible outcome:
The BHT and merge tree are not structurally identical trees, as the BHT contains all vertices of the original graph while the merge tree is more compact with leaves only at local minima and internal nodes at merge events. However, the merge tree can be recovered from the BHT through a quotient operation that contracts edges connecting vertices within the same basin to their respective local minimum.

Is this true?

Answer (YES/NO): NO